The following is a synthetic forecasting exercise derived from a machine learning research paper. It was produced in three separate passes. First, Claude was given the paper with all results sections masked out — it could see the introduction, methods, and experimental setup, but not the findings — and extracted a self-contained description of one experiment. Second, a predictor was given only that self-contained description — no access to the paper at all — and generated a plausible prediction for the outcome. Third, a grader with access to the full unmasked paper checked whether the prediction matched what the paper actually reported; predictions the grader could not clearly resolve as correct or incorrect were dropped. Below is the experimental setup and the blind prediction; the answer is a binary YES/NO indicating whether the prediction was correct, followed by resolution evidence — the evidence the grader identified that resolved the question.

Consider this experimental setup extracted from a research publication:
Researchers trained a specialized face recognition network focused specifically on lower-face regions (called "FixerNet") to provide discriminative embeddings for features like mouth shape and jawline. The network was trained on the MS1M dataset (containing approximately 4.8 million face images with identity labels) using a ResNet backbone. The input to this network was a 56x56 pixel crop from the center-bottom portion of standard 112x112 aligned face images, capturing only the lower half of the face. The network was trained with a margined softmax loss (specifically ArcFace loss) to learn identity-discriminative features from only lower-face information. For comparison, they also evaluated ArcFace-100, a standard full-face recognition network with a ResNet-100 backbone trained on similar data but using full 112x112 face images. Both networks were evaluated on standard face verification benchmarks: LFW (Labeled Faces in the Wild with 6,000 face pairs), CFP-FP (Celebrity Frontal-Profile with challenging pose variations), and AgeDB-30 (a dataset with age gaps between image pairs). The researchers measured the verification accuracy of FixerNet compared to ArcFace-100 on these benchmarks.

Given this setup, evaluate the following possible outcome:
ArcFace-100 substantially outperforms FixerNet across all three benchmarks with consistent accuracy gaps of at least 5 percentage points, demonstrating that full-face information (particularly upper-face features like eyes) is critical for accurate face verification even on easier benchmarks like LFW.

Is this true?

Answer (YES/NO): NO